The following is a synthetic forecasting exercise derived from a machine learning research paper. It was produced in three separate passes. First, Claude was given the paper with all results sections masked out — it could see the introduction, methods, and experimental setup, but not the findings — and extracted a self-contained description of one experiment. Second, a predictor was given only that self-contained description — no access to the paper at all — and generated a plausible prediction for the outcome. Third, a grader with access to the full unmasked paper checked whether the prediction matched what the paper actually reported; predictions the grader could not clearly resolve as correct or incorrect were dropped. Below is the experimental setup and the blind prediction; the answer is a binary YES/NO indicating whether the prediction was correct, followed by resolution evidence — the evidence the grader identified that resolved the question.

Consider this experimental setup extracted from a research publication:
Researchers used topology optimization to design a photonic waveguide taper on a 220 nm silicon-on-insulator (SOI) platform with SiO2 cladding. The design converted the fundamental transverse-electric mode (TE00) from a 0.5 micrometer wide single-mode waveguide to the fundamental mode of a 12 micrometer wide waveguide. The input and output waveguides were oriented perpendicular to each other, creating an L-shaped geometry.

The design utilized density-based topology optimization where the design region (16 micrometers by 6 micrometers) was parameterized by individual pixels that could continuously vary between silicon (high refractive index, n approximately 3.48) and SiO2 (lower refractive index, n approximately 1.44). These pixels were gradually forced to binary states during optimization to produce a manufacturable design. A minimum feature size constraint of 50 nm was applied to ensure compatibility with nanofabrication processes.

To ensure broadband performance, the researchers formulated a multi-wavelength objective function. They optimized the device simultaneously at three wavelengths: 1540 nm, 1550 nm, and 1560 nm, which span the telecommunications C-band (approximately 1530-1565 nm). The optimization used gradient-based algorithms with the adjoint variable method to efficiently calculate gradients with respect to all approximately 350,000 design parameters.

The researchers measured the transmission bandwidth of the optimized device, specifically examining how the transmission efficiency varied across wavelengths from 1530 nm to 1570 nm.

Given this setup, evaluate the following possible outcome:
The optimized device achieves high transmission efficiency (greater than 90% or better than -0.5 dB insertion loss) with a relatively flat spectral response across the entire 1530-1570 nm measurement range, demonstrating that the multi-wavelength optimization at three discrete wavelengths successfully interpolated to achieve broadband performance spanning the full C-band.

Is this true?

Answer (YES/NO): NO